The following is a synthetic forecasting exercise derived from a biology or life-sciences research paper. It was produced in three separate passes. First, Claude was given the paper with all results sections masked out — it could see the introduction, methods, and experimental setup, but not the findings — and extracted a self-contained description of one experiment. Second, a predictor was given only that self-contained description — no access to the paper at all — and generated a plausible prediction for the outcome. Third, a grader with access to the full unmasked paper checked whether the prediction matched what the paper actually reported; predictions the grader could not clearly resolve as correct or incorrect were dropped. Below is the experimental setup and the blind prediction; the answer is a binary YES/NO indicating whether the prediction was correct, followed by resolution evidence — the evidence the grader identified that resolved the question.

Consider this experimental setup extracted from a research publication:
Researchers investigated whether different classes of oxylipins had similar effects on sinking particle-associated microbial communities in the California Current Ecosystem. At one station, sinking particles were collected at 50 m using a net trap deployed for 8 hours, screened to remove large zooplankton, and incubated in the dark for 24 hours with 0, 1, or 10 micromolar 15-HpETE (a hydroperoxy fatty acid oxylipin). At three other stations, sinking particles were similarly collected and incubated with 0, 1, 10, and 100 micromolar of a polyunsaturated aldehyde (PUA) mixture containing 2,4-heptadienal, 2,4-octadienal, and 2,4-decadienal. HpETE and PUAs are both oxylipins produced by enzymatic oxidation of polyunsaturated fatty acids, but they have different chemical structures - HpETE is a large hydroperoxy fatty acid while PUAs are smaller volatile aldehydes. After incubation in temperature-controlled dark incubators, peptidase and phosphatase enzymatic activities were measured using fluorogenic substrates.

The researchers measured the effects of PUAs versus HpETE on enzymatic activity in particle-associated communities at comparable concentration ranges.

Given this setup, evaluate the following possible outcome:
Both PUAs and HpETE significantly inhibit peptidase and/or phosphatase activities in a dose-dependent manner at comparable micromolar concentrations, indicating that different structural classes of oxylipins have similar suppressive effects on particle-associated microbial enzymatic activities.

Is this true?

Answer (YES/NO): NO